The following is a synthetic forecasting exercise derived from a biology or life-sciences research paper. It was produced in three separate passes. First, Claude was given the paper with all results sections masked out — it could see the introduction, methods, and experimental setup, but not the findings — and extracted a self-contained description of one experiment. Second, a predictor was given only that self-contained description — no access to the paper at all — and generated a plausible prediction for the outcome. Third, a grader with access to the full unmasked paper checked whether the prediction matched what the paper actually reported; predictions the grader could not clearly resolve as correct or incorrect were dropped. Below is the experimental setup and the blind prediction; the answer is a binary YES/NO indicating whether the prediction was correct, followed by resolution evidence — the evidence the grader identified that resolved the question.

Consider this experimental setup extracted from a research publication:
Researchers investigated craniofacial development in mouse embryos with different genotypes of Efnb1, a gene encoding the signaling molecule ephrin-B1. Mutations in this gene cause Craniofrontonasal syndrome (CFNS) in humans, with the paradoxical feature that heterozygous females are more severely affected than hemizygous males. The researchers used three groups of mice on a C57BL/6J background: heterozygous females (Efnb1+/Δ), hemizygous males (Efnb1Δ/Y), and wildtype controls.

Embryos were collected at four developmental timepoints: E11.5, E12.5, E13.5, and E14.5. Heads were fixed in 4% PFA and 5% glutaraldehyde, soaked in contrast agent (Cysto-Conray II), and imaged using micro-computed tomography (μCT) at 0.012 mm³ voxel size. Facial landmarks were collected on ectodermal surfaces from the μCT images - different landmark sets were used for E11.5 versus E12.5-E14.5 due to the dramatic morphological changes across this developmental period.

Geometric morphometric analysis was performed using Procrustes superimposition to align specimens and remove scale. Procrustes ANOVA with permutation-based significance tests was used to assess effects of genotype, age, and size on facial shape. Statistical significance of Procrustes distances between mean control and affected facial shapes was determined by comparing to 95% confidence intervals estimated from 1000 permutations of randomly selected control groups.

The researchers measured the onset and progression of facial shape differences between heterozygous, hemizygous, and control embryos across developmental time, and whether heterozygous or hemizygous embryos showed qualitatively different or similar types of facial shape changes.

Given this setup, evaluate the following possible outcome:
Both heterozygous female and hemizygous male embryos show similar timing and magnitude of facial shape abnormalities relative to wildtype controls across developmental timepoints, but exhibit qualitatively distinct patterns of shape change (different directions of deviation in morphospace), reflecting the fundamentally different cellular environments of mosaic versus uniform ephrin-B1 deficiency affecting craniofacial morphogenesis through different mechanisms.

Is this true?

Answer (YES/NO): NO